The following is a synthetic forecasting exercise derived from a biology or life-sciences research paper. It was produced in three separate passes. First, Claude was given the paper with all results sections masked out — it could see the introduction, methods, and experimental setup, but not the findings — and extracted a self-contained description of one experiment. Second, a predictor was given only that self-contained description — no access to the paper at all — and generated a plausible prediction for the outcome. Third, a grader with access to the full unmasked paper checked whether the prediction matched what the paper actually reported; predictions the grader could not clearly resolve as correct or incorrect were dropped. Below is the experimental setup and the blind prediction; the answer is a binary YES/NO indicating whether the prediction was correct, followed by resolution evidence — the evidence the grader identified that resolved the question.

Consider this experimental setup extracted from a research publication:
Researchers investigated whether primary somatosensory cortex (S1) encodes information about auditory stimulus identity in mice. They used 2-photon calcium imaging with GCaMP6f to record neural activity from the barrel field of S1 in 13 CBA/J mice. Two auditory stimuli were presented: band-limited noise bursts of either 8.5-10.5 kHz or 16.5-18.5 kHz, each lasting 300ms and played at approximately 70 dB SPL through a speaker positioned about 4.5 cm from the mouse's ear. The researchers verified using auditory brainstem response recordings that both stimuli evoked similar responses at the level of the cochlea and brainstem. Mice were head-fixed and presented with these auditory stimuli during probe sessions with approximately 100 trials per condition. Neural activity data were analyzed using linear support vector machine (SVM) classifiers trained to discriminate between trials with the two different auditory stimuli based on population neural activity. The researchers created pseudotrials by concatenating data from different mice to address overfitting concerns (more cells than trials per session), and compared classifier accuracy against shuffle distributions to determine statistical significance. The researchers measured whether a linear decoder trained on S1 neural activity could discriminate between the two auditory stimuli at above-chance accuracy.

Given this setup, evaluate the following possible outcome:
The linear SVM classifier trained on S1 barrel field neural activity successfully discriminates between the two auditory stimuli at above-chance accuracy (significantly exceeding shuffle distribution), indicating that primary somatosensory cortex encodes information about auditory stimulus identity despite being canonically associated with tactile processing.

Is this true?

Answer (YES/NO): NO